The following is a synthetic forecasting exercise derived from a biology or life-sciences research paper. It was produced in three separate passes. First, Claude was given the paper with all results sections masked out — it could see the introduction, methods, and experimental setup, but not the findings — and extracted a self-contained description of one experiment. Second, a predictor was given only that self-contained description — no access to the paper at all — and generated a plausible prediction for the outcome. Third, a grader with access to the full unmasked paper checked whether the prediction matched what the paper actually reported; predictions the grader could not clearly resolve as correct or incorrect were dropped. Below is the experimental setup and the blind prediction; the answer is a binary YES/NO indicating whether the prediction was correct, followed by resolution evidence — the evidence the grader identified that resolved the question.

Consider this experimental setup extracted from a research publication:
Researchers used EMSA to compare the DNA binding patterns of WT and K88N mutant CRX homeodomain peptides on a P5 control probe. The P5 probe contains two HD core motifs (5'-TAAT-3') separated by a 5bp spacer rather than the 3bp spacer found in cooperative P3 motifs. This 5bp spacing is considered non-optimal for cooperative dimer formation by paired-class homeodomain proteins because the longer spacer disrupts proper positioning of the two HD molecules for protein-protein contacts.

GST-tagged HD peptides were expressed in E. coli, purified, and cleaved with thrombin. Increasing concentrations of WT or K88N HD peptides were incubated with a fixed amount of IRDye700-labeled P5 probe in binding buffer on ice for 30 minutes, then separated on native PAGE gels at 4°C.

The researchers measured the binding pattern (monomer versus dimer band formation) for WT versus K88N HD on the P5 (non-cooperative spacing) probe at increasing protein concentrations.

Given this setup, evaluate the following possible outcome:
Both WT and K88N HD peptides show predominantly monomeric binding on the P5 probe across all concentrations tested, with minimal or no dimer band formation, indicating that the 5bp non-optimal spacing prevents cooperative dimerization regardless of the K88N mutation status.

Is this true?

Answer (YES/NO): NO